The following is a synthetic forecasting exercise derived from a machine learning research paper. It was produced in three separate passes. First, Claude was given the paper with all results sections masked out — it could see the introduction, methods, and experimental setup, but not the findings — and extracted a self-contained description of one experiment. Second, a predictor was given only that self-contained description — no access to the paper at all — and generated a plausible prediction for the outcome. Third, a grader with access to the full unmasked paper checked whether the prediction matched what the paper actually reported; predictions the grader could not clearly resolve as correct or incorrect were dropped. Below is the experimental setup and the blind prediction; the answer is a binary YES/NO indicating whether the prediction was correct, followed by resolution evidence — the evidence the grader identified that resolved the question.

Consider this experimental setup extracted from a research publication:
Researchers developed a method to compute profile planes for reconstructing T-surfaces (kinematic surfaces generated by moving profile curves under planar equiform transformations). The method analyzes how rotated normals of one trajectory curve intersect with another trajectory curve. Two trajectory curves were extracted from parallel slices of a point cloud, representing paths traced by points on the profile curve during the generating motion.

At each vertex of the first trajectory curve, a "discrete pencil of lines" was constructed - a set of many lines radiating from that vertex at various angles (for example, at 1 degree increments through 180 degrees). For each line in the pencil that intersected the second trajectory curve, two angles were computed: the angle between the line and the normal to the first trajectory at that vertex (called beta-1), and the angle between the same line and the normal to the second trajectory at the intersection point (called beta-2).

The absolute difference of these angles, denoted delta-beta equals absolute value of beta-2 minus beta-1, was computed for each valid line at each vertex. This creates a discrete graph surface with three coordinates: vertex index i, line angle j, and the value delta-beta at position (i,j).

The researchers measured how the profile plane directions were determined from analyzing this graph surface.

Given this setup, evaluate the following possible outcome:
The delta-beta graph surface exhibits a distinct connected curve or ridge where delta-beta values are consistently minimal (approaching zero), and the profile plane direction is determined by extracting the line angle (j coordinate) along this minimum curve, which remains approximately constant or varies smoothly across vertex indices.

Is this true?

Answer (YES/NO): YES